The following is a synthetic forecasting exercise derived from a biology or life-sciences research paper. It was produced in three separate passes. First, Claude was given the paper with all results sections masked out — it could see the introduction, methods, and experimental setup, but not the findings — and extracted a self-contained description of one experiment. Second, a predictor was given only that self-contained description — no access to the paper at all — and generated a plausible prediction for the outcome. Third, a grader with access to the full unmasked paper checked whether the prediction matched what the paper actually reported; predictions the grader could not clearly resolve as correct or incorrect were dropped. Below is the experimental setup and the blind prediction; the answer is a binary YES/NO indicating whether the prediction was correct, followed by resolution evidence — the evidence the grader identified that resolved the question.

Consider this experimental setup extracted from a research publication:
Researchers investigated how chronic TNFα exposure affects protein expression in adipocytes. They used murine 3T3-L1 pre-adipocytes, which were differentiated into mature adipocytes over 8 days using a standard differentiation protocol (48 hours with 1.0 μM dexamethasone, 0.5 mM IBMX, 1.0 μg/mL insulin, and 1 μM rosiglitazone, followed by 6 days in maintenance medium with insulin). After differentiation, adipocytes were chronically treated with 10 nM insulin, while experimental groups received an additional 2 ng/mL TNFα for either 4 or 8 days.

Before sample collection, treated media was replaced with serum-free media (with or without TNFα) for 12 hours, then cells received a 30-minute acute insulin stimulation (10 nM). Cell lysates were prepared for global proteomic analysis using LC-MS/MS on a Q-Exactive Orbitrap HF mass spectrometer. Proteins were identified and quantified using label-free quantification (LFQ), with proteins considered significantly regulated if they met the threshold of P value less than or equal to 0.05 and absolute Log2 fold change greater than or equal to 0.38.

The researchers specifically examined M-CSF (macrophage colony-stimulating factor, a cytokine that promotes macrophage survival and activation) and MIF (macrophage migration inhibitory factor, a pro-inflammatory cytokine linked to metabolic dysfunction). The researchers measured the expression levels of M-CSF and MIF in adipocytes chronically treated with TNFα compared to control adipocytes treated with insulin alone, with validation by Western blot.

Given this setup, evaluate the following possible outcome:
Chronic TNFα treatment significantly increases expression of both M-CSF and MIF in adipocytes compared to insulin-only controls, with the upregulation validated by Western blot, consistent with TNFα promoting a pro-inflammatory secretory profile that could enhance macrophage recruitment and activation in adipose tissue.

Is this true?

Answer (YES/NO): NO